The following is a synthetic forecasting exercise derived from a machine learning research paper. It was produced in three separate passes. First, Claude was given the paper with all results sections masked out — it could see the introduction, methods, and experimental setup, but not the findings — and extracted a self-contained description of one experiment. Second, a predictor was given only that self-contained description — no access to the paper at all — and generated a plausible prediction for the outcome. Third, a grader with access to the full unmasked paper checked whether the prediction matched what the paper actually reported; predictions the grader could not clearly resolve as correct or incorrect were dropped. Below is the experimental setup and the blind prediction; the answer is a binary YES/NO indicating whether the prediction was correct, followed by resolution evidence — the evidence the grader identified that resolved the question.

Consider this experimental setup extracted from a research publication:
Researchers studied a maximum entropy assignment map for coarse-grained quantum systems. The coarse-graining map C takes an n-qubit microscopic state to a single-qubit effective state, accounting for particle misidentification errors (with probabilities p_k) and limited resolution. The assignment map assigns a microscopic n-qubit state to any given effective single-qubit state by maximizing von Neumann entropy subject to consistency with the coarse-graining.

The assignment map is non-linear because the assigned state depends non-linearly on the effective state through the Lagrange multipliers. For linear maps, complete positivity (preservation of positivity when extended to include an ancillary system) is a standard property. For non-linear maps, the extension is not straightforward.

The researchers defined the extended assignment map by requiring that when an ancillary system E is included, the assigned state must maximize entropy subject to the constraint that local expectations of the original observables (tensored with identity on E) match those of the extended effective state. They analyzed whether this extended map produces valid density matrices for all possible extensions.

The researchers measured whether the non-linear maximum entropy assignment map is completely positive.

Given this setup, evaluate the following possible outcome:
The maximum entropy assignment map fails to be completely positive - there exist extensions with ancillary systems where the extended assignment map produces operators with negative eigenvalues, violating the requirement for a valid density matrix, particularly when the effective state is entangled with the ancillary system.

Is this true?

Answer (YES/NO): NO